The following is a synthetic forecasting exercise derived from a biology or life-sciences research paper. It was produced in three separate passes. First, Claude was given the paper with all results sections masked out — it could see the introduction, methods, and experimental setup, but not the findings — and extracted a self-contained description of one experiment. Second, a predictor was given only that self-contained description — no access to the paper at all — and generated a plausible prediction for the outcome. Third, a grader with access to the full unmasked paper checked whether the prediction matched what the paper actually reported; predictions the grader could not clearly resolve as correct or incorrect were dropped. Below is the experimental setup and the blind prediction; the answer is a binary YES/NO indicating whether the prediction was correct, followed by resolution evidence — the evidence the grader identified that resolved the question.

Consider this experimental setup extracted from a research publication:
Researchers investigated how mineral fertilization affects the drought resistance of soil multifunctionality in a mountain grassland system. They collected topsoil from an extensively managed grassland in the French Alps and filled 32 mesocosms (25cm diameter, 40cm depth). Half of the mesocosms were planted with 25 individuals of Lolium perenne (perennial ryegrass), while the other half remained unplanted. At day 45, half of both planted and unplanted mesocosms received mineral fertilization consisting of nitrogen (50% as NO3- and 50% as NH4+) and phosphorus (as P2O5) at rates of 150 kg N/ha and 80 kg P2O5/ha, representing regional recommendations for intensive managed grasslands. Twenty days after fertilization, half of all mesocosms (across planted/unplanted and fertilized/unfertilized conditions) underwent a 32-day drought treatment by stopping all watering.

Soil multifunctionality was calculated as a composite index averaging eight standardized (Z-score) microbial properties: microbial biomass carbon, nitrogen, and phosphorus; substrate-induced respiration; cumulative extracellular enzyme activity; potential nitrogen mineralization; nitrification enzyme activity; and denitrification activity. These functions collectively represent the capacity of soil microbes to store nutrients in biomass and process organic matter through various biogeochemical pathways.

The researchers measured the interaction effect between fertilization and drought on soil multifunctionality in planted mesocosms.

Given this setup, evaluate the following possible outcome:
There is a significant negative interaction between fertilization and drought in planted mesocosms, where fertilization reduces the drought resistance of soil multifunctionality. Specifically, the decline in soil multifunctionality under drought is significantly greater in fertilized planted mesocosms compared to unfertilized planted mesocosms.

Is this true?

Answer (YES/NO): YES